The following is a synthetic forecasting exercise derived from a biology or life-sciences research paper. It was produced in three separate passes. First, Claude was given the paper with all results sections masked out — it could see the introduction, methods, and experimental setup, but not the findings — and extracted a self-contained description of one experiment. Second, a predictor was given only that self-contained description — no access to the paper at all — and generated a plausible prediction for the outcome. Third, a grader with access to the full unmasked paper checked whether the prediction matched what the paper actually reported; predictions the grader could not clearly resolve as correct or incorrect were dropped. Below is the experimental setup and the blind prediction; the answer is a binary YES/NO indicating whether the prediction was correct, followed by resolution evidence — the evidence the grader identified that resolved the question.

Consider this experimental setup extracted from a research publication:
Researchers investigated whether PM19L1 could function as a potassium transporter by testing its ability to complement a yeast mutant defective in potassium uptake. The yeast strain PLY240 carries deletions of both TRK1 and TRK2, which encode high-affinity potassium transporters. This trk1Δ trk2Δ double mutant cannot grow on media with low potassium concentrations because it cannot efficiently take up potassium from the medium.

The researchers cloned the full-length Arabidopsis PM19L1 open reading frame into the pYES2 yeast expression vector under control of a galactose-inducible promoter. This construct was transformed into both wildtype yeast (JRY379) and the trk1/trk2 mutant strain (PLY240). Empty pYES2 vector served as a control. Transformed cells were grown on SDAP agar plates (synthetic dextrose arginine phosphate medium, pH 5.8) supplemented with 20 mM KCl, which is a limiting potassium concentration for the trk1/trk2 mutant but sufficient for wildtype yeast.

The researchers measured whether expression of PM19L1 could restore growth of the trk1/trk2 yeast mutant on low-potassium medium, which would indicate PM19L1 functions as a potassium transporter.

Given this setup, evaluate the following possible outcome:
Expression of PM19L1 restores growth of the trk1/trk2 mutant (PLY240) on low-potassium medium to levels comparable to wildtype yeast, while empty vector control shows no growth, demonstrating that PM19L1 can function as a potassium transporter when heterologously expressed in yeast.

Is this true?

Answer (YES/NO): NO